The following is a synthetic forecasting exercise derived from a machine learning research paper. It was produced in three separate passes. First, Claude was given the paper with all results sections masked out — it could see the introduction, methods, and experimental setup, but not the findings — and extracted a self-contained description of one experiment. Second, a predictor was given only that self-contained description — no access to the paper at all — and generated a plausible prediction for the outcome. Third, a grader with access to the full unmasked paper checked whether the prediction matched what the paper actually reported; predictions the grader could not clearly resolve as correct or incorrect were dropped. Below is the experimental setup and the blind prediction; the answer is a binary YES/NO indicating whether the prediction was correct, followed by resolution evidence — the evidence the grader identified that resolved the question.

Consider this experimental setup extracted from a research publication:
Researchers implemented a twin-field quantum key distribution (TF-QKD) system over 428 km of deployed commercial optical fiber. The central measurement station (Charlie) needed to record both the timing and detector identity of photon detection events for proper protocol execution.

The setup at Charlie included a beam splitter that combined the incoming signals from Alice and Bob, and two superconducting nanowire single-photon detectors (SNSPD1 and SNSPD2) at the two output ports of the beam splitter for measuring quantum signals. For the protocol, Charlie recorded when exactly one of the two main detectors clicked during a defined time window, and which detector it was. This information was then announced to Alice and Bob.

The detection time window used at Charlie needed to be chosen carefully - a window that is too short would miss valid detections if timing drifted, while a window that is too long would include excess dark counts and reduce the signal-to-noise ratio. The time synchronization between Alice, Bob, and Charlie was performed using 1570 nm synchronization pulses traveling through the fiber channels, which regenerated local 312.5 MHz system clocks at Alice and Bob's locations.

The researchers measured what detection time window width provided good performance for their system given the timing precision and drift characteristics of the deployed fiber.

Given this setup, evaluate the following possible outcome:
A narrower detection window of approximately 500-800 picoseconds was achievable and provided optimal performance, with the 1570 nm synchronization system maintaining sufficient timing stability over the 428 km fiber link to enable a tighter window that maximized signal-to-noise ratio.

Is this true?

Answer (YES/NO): NO